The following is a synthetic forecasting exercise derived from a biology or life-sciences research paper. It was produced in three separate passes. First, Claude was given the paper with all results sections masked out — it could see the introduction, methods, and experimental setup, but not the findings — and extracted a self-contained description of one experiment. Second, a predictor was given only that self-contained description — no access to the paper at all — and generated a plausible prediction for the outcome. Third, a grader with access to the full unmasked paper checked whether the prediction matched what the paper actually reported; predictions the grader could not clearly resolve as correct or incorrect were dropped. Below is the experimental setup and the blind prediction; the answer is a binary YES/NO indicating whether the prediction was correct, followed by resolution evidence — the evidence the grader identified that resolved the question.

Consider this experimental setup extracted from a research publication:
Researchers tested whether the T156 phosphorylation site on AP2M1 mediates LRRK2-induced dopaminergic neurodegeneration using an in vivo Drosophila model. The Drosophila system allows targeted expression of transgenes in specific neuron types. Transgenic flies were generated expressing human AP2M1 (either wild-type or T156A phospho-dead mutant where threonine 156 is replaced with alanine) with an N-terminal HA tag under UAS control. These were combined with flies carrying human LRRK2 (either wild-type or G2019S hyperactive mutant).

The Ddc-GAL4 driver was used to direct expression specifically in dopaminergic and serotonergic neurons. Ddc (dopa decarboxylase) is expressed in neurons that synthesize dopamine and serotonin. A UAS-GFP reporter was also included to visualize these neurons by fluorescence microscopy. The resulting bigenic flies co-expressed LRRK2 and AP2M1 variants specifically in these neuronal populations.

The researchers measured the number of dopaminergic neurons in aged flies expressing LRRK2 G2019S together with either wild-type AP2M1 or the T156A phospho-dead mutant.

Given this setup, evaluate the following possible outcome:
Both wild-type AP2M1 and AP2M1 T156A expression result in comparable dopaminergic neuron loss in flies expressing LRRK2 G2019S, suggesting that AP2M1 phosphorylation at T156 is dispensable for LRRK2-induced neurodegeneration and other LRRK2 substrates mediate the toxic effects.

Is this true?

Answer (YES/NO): NO